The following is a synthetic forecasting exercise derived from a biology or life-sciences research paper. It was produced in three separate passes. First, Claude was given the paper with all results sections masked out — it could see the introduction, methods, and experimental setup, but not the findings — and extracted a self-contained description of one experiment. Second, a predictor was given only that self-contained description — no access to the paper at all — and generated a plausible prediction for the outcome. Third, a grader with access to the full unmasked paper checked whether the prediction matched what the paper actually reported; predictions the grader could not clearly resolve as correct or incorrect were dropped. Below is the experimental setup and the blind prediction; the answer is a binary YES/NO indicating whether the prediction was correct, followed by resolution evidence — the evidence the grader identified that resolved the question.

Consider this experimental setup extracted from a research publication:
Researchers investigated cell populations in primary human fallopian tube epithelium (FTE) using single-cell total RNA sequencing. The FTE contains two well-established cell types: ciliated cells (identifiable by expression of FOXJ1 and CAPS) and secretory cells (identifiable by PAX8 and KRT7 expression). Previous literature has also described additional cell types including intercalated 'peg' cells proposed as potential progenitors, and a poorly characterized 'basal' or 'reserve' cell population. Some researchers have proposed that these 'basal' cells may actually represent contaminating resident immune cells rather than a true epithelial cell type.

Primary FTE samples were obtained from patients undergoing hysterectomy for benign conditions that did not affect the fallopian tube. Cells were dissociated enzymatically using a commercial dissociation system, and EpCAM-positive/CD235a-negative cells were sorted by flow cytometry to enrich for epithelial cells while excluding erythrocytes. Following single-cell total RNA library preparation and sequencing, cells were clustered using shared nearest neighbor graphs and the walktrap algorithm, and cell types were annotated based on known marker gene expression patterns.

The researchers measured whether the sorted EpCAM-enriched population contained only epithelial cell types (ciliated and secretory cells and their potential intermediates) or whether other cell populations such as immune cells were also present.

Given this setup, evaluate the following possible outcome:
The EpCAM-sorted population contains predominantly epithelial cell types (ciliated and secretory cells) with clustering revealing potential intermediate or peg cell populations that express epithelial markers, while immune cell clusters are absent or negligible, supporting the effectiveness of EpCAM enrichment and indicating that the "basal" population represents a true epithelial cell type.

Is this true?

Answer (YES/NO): NO